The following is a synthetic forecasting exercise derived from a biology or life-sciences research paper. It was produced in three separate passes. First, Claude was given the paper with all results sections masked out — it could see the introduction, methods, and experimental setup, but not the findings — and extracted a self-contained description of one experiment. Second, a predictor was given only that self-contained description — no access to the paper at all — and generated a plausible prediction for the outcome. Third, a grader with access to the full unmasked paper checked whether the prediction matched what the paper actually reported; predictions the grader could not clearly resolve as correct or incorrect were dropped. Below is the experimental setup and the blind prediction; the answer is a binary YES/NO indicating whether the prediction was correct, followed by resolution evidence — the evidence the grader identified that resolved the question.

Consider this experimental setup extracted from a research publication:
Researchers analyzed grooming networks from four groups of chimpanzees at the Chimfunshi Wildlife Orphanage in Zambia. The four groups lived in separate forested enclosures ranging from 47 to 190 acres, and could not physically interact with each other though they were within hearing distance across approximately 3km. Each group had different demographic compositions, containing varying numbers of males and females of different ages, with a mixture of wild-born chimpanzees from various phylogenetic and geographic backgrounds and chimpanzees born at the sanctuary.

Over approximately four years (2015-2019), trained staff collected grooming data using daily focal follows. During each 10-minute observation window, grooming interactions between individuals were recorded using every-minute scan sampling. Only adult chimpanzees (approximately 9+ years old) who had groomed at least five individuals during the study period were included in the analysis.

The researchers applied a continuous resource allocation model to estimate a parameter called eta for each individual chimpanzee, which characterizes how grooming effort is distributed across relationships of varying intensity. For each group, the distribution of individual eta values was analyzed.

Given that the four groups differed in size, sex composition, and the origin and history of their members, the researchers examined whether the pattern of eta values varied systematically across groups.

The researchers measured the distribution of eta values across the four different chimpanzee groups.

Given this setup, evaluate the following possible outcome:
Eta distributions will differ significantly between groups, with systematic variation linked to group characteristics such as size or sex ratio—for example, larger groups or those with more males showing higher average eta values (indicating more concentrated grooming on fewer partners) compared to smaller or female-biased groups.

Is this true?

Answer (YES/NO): NO